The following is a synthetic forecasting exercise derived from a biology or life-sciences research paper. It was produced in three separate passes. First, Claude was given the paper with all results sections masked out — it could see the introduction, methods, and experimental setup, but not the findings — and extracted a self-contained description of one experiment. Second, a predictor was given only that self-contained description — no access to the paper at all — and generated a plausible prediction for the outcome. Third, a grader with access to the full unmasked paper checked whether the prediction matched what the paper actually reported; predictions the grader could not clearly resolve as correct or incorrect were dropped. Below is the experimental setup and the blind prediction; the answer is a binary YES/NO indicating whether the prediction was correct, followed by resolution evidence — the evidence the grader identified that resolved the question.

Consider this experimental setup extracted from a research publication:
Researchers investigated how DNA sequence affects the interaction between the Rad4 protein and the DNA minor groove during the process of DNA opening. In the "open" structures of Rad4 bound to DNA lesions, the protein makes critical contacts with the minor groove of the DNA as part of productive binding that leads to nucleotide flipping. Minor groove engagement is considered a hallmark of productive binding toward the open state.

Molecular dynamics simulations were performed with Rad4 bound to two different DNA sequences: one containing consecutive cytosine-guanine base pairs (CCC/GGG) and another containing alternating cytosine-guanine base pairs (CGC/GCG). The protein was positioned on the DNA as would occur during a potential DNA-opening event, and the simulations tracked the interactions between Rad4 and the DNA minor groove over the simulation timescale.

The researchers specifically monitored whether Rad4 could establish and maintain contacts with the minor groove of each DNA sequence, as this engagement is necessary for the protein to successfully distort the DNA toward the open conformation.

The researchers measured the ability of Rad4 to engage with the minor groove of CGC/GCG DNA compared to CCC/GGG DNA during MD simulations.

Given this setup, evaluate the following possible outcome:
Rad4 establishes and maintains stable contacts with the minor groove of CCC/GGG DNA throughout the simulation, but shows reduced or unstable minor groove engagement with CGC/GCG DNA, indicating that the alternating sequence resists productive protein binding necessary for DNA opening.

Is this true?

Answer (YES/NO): YES